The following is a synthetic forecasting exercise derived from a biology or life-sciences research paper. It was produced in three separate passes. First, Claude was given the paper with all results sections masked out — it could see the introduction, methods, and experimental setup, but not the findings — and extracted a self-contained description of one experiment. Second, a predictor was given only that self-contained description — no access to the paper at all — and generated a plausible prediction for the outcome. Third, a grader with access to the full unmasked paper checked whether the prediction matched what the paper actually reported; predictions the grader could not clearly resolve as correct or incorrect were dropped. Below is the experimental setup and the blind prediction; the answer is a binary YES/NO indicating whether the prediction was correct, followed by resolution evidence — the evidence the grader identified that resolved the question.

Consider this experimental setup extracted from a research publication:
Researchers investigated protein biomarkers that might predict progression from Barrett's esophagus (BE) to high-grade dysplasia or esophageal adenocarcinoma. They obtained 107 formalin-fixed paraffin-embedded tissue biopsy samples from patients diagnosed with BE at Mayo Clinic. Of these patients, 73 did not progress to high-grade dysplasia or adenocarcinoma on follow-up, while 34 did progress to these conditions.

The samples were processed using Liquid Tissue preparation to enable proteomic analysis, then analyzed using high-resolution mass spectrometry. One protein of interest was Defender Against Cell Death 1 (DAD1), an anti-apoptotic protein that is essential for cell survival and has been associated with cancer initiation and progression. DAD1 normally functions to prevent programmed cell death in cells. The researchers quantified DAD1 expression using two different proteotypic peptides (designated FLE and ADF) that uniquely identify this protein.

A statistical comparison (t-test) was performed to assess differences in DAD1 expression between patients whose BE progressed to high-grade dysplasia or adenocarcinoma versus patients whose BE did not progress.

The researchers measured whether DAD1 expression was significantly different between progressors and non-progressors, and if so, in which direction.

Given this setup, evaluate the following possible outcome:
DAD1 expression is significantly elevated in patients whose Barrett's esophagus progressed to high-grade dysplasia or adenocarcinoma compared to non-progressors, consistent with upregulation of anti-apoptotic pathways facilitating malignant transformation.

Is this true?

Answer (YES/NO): NO